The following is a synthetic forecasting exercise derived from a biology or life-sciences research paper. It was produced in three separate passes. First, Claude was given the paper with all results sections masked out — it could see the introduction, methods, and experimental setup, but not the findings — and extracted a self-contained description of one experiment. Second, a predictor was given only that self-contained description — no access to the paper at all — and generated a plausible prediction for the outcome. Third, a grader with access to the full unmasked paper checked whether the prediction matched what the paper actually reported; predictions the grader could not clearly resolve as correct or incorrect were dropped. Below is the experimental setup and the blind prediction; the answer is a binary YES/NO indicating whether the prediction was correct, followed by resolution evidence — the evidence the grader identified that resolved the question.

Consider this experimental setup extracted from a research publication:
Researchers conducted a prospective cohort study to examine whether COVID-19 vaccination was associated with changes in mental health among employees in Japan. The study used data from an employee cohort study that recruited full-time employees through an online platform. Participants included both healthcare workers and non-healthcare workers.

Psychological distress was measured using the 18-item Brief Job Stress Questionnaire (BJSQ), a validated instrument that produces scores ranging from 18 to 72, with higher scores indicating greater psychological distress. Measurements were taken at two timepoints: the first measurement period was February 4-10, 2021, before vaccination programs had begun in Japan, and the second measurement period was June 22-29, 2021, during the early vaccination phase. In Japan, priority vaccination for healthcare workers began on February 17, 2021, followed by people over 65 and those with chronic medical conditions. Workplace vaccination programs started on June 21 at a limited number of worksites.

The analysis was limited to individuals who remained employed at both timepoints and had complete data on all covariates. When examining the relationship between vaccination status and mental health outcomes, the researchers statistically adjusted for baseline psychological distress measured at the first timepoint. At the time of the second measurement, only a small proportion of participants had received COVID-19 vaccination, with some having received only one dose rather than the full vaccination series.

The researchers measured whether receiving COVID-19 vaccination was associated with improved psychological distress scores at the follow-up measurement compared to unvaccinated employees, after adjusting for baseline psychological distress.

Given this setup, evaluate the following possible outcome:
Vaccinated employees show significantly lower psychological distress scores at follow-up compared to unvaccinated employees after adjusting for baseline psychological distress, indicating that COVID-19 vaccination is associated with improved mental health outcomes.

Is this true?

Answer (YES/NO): NO